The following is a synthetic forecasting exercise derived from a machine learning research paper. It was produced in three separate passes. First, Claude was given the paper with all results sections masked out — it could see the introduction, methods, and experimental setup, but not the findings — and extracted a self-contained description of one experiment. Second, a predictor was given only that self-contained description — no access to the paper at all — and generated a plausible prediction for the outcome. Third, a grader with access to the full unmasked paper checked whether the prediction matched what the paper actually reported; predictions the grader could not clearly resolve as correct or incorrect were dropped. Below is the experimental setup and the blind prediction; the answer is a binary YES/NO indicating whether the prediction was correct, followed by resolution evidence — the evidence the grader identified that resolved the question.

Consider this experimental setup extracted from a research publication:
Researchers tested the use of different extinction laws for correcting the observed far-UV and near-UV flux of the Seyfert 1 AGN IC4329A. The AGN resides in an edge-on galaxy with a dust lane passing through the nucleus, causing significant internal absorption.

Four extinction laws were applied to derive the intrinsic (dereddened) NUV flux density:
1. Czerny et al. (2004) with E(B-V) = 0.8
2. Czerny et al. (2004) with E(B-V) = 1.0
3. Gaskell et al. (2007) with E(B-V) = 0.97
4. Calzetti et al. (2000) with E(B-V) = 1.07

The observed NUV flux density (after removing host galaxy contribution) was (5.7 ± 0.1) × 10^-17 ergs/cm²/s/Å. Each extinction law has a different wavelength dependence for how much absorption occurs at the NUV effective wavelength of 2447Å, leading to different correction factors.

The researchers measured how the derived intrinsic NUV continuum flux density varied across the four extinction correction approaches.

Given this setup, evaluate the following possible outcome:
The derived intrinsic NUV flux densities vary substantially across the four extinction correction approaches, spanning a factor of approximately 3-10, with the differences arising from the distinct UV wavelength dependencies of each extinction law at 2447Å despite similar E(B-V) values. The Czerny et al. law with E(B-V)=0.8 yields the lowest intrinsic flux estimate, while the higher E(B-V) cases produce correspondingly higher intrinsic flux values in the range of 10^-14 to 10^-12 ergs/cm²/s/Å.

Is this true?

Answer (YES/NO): NO